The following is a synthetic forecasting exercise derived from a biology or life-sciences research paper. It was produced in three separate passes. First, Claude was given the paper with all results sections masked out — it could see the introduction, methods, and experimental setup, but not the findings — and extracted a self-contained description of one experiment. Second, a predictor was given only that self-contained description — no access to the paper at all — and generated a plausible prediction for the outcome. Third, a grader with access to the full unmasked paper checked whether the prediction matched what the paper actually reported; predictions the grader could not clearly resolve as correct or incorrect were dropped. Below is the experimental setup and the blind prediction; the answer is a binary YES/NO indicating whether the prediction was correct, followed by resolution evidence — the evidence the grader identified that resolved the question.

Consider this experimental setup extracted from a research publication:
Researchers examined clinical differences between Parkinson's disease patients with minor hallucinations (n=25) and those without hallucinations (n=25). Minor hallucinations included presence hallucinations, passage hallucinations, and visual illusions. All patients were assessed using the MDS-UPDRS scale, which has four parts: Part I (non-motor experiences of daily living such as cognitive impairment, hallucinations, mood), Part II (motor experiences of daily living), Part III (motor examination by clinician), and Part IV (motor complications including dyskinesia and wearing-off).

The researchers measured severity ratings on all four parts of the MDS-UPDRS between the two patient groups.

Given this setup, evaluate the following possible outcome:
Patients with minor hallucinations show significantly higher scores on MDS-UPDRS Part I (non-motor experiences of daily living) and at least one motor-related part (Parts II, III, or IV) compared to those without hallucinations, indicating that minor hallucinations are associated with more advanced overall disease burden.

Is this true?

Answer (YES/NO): YES